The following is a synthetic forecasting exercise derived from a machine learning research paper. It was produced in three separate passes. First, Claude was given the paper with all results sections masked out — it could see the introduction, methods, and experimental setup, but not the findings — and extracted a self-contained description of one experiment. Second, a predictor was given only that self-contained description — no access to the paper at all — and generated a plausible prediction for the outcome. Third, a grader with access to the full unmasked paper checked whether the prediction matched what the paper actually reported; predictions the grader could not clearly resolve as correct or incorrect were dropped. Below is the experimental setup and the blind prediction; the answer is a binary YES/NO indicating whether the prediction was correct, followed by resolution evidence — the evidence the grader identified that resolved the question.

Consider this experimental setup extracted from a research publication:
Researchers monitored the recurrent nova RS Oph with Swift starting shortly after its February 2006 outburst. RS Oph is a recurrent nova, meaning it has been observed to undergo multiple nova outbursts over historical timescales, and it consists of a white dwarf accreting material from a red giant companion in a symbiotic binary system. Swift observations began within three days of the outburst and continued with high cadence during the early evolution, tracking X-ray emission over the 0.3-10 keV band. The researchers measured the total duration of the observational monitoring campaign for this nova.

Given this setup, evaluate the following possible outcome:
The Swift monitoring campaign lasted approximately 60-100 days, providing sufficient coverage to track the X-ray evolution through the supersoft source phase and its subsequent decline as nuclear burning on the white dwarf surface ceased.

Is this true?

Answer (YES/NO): NO